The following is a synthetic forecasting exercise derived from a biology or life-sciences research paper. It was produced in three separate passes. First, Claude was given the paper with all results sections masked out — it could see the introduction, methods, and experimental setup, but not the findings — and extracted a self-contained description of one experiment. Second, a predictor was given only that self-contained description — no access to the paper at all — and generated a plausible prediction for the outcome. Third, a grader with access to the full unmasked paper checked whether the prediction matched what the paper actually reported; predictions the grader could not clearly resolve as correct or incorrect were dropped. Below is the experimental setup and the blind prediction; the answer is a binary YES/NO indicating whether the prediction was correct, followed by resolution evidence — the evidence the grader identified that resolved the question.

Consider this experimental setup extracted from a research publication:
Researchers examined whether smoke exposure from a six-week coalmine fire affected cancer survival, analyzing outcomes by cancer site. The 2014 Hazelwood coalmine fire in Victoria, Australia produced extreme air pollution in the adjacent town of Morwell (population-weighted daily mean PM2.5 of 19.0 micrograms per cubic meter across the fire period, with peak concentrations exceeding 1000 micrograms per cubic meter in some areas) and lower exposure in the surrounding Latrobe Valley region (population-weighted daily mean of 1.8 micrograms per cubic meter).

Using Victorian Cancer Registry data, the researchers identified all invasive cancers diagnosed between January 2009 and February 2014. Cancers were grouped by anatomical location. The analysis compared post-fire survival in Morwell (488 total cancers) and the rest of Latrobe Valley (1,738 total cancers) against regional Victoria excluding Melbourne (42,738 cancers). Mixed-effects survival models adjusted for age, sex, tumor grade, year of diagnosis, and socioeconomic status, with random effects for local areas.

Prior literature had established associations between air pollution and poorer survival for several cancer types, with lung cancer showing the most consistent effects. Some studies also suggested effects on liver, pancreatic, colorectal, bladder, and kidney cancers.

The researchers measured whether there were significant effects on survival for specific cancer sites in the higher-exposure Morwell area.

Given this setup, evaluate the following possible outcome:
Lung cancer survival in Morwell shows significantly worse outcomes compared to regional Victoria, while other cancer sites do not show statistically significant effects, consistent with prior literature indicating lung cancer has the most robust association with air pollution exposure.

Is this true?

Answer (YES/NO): NO